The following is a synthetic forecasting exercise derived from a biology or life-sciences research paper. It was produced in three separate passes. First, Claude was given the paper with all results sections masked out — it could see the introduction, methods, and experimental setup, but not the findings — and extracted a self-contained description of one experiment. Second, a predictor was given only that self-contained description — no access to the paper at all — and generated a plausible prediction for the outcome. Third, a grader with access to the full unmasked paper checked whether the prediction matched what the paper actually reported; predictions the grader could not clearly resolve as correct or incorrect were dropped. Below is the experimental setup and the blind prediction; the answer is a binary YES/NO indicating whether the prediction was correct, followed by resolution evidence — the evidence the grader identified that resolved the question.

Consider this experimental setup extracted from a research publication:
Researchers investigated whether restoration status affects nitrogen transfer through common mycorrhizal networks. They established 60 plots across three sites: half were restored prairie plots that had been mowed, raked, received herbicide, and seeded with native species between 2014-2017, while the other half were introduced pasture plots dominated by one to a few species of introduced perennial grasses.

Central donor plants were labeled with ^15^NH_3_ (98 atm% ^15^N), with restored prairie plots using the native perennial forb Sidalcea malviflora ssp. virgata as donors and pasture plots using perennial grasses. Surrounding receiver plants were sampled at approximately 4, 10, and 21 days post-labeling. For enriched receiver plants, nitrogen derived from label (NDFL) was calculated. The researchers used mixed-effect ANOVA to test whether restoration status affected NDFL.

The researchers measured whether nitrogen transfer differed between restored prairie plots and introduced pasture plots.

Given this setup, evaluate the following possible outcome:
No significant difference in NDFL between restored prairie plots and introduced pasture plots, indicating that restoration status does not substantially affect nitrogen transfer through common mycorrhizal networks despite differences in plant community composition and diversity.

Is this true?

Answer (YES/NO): YES